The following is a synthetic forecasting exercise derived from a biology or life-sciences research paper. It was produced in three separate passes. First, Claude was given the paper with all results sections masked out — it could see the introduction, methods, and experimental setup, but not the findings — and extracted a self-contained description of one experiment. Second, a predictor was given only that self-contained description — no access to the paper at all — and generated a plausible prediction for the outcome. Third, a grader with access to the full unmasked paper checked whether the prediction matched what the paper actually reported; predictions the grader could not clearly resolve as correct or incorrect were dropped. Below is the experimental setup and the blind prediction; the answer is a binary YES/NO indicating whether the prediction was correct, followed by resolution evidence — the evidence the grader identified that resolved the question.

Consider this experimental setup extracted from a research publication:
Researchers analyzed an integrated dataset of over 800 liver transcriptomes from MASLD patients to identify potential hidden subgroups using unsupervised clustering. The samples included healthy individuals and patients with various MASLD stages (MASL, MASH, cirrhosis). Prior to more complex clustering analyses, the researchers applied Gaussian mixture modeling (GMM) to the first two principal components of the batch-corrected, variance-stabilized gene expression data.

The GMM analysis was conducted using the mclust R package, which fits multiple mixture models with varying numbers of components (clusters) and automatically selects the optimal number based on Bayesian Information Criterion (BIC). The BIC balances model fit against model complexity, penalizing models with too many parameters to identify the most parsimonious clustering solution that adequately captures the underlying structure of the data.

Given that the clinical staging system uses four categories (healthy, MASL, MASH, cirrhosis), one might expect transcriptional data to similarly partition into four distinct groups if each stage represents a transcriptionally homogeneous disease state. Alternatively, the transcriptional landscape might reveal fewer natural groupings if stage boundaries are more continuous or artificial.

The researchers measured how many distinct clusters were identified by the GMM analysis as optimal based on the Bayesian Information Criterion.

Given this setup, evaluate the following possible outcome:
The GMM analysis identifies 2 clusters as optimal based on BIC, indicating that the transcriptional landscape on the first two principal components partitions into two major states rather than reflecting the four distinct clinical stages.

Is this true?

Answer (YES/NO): YES